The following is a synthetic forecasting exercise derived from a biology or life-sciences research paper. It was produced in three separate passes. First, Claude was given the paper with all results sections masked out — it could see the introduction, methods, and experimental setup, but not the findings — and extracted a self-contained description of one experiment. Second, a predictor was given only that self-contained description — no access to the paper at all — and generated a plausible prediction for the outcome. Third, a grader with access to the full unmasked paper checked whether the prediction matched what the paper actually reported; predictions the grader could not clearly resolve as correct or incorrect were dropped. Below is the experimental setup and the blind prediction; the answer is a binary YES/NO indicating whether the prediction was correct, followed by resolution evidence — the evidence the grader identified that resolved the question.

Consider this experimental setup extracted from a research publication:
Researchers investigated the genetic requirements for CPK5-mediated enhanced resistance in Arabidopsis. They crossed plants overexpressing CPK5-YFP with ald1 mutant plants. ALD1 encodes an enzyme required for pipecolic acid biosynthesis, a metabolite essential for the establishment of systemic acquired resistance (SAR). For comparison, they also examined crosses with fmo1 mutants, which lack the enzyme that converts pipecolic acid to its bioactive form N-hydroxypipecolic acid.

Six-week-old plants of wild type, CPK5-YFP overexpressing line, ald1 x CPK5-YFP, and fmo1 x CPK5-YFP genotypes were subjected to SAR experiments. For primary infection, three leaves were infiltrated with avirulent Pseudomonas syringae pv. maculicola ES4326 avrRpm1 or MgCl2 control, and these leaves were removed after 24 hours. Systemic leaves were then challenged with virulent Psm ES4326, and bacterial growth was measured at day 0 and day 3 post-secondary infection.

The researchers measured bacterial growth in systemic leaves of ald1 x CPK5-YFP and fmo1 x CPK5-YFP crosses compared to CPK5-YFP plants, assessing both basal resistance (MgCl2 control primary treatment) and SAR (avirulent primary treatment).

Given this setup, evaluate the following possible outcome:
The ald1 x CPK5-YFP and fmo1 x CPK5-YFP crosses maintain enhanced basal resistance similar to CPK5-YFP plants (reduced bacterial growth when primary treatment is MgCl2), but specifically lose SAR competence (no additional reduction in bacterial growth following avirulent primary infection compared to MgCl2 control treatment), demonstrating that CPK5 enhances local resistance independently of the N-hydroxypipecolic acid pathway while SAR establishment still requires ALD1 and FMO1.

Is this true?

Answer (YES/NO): NO